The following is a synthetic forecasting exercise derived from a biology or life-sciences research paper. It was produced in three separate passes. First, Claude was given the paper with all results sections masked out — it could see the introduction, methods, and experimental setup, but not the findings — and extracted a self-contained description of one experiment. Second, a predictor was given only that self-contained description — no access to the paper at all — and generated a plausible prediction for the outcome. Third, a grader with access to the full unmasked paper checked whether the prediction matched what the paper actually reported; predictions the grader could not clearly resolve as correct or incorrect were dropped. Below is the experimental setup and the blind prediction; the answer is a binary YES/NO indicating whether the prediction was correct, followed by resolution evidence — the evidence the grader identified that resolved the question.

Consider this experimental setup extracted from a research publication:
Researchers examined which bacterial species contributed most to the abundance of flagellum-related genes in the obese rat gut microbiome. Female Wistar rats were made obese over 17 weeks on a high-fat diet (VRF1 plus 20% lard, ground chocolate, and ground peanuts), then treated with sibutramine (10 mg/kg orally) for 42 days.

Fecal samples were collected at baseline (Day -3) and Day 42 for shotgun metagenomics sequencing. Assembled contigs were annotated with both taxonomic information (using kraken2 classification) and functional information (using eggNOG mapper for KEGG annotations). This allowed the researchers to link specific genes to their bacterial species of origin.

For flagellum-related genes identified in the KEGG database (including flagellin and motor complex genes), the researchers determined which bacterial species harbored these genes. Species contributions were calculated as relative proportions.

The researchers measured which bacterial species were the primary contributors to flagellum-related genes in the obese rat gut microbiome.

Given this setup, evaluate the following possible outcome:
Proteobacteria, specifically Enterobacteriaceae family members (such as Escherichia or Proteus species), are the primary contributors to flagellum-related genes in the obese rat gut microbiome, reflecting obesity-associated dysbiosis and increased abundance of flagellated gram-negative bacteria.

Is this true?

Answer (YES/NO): NO